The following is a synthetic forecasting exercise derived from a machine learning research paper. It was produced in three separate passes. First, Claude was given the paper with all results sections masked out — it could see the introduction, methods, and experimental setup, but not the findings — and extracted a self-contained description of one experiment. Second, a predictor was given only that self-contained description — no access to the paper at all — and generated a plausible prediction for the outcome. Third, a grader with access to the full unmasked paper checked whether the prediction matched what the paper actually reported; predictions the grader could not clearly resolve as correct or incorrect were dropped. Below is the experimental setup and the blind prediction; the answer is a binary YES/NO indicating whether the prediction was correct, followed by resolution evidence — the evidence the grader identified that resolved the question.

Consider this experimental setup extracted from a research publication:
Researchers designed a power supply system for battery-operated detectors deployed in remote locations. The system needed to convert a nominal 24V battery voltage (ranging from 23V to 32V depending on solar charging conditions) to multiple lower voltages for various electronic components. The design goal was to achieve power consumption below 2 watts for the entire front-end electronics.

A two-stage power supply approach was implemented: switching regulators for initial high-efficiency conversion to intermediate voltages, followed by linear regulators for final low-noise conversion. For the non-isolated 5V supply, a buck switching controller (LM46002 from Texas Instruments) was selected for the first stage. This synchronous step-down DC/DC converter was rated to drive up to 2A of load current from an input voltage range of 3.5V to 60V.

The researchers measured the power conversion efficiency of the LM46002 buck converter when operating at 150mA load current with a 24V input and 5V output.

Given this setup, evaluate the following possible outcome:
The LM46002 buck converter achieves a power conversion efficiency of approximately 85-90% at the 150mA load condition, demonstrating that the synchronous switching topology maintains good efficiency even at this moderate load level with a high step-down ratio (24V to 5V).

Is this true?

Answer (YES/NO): YES